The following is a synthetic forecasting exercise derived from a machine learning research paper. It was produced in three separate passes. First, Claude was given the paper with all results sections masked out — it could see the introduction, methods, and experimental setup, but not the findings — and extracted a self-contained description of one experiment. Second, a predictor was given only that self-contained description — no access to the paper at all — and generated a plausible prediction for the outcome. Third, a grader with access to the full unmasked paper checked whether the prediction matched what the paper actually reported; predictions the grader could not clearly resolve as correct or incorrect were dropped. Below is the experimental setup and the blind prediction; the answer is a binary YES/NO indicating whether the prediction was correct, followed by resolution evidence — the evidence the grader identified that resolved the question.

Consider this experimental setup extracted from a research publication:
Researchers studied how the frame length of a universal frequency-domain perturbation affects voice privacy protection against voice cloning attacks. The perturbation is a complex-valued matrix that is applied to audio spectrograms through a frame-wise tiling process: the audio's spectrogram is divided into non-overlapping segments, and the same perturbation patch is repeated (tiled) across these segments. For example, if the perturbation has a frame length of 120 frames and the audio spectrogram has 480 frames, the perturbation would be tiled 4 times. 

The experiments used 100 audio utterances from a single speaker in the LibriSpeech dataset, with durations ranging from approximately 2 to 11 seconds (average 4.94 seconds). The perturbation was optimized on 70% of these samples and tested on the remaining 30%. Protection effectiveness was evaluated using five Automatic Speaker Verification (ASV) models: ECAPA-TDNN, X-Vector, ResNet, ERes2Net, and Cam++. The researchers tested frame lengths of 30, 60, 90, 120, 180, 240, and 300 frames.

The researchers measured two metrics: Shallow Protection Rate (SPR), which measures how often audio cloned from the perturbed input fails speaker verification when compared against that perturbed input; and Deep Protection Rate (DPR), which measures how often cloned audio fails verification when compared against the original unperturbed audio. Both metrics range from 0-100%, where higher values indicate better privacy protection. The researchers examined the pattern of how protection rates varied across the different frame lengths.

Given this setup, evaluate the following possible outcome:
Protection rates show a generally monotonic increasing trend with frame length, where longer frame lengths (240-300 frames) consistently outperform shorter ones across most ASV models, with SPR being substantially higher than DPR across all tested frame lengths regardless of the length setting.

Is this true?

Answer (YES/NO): NO